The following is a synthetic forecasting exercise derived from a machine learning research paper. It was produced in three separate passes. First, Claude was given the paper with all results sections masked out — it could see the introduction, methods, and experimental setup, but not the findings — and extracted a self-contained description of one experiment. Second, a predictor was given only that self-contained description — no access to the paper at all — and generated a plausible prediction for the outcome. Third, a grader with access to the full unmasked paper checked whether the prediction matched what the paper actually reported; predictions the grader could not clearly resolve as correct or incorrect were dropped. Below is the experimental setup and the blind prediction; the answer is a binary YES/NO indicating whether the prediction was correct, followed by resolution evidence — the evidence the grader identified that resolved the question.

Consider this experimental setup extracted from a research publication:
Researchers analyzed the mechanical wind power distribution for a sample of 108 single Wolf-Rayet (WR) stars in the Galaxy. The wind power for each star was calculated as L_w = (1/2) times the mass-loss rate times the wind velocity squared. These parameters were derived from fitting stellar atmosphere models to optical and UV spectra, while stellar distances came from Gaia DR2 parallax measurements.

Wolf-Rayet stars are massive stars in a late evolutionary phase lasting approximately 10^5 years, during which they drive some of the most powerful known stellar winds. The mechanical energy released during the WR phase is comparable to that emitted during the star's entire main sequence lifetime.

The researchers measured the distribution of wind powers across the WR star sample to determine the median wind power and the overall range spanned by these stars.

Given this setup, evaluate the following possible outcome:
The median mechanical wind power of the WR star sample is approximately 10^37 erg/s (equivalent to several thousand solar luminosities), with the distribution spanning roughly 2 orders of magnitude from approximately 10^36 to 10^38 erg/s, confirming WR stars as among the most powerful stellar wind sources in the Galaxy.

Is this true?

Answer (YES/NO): NO